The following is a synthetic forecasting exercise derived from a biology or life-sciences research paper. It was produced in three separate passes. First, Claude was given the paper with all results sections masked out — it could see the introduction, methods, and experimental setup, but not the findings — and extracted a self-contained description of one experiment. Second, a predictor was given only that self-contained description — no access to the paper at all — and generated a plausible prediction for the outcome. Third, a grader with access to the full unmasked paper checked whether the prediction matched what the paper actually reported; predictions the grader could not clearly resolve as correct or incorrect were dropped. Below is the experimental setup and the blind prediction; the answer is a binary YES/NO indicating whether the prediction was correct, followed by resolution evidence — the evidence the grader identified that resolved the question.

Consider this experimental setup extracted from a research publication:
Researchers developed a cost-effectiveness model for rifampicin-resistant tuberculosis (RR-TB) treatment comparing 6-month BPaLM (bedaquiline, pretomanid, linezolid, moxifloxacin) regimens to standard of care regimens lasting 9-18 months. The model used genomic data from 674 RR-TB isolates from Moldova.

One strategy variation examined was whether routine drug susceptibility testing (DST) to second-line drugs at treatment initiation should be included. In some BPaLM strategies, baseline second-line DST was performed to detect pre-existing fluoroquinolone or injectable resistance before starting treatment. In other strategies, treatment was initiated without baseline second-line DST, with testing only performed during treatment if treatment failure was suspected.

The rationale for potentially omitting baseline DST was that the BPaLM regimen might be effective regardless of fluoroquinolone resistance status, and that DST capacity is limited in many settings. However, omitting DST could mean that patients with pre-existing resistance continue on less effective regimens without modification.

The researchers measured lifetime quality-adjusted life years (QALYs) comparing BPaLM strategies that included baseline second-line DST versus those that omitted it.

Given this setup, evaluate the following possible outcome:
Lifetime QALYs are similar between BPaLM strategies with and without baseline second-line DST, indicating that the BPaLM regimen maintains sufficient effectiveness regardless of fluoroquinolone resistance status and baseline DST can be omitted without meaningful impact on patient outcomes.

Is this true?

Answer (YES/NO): YES